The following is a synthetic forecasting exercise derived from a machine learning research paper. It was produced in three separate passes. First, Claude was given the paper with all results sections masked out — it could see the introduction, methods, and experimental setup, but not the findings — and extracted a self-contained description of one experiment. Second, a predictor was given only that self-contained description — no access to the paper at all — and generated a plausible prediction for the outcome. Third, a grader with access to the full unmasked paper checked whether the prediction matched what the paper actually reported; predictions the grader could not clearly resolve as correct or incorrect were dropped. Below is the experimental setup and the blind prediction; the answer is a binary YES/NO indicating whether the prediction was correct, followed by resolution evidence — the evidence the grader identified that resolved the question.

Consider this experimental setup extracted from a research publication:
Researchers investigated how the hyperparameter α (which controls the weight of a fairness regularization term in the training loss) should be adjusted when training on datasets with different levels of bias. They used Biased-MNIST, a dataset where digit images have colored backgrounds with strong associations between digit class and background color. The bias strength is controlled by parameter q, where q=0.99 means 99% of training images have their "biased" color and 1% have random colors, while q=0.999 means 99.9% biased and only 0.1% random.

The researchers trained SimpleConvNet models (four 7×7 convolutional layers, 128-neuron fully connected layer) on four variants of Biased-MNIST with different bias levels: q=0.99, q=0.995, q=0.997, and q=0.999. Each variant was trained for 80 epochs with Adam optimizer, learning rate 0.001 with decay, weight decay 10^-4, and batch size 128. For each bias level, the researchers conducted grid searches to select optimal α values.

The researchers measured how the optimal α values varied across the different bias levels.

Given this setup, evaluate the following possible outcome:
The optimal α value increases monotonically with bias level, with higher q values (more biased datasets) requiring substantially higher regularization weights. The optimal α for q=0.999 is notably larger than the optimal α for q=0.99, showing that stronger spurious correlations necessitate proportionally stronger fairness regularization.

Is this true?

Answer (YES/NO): YES